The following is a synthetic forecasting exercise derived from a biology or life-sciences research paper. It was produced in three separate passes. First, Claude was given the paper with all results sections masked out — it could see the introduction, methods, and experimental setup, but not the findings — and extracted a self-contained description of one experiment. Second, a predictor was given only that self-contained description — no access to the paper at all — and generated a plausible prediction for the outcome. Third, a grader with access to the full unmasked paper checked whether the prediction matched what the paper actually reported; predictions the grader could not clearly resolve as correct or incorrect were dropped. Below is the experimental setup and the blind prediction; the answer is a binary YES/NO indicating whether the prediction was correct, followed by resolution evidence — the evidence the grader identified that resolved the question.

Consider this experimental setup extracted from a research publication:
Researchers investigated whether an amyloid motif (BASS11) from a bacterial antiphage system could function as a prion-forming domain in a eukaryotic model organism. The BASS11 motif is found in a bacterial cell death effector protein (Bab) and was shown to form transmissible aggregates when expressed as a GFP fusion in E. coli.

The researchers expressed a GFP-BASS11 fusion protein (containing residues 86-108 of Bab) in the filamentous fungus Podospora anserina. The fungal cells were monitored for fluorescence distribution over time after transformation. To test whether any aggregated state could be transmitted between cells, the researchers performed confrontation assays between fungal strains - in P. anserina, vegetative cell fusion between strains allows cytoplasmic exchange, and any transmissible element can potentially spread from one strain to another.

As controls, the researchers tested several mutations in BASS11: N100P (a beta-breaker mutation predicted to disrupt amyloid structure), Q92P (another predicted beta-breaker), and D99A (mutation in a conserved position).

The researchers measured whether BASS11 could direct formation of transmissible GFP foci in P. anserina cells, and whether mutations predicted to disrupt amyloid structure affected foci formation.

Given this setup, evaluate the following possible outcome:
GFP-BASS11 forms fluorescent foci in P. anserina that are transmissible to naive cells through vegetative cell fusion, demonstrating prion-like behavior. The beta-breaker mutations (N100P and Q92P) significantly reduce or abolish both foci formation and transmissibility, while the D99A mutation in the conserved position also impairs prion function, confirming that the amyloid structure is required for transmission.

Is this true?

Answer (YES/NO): YES